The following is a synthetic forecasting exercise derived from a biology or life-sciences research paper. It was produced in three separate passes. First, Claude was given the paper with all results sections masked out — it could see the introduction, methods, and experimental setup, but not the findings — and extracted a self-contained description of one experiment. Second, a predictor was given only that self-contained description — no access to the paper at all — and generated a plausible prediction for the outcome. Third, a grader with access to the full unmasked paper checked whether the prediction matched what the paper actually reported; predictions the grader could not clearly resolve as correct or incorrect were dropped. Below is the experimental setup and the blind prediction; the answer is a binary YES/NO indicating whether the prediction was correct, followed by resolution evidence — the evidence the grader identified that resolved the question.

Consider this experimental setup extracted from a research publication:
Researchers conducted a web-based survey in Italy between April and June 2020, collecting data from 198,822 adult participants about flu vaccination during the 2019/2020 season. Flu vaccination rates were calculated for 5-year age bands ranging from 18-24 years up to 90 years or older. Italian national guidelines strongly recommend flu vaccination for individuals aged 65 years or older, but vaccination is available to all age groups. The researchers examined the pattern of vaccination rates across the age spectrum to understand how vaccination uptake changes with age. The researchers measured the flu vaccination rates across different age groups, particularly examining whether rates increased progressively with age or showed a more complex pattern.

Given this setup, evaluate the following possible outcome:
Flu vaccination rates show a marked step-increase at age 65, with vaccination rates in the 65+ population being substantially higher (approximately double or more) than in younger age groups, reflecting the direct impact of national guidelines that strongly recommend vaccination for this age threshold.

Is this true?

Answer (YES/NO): YES